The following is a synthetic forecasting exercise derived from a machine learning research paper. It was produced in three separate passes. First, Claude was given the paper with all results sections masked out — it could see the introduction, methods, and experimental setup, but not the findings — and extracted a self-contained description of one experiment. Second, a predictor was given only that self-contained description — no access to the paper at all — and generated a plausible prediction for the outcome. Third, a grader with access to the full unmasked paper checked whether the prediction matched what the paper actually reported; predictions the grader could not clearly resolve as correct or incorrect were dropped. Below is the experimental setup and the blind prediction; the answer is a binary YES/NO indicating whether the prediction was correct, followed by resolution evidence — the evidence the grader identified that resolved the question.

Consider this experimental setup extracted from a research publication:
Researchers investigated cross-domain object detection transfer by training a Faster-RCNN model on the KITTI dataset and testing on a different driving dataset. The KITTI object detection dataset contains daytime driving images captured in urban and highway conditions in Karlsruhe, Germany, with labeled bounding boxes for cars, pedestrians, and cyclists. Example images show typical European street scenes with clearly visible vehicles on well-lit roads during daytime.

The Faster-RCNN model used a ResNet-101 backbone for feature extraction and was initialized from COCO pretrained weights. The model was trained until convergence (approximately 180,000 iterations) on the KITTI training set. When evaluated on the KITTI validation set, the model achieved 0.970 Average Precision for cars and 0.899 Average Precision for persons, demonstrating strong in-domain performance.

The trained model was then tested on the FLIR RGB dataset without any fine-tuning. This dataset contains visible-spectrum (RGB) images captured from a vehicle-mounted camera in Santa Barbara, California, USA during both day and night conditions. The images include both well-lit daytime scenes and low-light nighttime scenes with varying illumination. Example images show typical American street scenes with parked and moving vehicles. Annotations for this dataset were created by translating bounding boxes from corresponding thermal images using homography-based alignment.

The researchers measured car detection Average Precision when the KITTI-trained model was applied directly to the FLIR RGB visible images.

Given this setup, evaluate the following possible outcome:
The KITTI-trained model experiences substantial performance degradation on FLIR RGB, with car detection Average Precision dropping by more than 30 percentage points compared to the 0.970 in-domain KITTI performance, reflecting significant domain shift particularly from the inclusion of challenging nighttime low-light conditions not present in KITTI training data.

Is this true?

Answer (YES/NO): YES